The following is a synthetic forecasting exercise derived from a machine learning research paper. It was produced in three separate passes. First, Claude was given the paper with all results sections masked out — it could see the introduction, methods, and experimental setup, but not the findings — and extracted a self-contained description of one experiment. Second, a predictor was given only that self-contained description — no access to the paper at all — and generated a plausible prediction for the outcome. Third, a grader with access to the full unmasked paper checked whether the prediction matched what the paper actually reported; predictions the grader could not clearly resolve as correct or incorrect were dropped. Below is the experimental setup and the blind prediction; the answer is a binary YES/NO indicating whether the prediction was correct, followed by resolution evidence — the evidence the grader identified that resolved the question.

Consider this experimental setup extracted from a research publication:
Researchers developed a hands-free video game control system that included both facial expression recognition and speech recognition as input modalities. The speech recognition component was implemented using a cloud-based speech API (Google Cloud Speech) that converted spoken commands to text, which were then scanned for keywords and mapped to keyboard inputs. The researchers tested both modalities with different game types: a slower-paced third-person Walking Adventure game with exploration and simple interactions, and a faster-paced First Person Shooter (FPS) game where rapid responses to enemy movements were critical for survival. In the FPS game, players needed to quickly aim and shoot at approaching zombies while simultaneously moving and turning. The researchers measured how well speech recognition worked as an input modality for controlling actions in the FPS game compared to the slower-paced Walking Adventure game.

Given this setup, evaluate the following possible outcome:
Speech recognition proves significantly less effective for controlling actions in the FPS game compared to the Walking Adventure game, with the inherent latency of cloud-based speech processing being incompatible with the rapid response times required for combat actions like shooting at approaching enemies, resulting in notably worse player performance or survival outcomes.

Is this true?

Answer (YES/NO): YES